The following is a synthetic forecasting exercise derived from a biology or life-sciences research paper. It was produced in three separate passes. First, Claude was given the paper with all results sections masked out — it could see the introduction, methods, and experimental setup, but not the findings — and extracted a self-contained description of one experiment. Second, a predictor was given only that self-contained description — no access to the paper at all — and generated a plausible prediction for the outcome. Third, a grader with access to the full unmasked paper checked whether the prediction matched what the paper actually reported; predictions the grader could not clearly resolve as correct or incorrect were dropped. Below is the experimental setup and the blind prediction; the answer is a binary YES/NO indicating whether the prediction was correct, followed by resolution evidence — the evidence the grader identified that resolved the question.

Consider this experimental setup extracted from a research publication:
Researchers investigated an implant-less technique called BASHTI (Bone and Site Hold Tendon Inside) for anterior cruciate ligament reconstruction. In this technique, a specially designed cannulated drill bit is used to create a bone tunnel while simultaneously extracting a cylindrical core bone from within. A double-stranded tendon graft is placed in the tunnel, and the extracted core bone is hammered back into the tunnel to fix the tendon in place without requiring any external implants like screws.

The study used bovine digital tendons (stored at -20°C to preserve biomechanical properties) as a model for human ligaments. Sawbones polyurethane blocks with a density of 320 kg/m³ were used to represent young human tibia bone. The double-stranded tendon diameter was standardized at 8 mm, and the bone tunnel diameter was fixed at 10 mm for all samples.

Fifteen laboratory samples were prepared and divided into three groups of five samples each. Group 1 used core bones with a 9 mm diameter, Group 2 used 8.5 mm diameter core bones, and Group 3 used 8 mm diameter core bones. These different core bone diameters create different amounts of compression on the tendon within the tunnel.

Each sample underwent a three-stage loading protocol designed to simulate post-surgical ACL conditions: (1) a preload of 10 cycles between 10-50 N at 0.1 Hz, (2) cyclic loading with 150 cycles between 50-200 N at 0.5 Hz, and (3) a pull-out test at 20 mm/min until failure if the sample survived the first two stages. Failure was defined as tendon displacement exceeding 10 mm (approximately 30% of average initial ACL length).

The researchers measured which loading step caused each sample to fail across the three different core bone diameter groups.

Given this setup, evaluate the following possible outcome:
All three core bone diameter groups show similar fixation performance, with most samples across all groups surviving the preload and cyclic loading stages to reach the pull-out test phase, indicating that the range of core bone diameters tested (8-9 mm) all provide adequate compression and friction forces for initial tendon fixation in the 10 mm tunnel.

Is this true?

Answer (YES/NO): NO